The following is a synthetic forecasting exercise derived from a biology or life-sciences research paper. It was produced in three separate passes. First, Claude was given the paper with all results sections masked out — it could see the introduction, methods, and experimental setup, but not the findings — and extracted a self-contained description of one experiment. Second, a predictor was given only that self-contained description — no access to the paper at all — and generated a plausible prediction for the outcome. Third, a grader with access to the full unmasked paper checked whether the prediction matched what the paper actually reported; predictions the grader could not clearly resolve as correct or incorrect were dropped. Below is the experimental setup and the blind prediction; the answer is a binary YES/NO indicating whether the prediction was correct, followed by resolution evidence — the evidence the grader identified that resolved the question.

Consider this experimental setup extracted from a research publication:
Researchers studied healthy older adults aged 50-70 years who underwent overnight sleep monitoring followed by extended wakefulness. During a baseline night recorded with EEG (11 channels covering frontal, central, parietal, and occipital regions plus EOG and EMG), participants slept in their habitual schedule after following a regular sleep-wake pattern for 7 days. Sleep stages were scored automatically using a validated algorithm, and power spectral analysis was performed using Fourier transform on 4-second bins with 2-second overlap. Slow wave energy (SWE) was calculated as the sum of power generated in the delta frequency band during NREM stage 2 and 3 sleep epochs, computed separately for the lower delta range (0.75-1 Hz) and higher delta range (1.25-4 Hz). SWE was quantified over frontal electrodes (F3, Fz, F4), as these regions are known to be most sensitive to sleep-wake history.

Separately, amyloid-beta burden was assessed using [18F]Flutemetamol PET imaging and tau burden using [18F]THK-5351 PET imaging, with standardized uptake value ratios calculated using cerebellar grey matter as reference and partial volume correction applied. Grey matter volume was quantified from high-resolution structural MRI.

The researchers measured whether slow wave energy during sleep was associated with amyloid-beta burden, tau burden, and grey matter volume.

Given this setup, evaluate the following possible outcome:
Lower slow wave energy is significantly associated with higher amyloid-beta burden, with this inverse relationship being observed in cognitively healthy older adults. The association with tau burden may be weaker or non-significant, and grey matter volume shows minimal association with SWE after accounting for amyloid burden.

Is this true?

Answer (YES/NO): NO